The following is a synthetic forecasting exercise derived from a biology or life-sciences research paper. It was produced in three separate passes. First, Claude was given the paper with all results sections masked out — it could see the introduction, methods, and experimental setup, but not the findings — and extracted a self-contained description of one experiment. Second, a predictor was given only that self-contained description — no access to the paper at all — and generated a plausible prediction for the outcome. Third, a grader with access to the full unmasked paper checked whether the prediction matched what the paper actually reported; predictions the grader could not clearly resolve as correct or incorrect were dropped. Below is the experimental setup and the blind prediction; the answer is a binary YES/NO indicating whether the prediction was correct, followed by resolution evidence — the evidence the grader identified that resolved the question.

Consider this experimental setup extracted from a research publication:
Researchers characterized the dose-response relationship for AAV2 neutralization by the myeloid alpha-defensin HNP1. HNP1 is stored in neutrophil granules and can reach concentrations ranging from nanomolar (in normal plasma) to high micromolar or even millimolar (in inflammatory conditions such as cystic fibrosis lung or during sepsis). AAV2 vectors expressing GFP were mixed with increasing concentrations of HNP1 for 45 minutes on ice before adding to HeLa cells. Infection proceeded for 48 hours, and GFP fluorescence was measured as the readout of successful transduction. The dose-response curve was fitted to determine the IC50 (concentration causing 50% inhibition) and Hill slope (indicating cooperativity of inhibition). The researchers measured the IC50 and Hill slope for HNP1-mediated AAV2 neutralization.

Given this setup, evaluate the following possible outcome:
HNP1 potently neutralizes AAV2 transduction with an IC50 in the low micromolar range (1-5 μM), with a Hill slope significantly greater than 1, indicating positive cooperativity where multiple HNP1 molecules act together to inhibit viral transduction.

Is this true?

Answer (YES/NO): NO